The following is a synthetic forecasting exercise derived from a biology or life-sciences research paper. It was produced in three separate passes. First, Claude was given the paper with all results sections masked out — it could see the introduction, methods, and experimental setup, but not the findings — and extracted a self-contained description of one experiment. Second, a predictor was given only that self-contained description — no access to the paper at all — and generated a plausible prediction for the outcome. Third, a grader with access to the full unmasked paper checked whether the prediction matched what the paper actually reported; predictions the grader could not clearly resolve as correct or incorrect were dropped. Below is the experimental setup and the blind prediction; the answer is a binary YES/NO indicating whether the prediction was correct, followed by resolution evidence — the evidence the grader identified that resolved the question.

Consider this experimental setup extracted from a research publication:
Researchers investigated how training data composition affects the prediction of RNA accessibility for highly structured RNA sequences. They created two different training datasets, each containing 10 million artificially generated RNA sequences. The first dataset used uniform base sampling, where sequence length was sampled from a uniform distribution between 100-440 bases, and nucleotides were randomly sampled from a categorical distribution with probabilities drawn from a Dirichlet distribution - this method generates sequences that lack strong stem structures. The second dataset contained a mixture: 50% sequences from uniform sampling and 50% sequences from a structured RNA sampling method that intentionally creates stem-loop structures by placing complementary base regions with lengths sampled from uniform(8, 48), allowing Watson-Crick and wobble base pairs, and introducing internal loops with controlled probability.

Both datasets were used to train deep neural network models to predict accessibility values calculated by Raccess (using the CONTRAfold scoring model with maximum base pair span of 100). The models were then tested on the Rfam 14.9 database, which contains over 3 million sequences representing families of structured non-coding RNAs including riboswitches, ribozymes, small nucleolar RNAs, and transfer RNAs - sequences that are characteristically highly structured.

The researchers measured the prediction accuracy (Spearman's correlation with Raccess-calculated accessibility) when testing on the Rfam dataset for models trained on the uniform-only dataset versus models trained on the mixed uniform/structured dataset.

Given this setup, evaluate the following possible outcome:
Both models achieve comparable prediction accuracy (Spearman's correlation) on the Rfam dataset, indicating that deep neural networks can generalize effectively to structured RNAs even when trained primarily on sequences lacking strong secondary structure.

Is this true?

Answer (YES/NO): NO